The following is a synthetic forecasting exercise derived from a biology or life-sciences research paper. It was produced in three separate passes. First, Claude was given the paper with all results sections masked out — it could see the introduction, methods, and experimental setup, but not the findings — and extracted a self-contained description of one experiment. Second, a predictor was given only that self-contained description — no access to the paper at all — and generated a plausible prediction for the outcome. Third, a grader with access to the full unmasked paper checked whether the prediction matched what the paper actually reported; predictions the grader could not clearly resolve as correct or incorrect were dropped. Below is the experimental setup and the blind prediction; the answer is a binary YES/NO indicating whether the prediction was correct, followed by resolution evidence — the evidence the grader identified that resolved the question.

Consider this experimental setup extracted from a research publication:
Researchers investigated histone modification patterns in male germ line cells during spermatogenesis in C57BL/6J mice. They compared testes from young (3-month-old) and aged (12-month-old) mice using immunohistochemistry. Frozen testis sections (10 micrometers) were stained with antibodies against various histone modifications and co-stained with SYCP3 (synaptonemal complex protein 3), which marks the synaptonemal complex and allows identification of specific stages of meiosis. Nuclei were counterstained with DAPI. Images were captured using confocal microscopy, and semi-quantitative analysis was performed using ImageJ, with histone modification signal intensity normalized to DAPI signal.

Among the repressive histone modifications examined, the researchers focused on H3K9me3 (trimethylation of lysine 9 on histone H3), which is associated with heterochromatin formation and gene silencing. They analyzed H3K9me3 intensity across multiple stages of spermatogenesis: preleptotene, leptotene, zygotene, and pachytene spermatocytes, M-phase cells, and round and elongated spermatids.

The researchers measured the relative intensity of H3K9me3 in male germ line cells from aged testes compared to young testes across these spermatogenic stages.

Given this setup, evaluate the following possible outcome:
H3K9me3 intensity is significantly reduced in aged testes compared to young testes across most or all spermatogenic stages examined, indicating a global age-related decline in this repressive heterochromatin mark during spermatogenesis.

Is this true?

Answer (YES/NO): YES